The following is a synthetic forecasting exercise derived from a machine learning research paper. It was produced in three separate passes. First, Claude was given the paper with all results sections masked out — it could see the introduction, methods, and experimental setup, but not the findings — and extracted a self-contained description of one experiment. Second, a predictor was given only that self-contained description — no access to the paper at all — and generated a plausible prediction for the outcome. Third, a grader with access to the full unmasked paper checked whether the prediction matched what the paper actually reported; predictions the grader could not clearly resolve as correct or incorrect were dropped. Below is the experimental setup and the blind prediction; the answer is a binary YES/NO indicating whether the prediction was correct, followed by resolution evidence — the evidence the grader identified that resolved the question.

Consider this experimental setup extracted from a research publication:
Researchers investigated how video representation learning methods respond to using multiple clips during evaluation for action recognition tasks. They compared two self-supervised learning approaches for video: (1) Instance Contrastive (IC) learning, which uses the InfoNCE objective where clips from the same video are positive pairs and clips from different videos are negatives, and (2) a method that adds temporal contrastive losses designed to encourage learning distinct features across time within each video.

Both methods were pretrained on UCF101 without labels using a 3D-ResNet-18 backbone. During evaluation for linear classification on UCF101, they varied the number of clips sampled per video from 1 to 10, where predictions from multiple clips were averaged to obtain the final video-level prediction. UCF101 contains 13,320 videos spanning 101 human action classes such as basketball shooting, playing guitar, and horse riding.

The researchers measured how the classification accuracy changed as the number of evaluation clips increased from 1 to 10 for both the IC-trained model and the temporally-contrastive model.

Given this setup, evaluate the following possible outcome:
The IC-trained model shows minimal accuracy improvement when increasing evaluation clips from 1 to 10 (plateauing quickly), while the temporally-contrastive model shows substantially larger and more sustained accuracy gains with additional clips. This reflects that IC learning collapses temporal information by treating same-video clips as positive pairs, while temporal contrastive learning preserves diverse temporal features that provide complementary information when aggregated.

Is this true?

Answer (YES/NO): YES